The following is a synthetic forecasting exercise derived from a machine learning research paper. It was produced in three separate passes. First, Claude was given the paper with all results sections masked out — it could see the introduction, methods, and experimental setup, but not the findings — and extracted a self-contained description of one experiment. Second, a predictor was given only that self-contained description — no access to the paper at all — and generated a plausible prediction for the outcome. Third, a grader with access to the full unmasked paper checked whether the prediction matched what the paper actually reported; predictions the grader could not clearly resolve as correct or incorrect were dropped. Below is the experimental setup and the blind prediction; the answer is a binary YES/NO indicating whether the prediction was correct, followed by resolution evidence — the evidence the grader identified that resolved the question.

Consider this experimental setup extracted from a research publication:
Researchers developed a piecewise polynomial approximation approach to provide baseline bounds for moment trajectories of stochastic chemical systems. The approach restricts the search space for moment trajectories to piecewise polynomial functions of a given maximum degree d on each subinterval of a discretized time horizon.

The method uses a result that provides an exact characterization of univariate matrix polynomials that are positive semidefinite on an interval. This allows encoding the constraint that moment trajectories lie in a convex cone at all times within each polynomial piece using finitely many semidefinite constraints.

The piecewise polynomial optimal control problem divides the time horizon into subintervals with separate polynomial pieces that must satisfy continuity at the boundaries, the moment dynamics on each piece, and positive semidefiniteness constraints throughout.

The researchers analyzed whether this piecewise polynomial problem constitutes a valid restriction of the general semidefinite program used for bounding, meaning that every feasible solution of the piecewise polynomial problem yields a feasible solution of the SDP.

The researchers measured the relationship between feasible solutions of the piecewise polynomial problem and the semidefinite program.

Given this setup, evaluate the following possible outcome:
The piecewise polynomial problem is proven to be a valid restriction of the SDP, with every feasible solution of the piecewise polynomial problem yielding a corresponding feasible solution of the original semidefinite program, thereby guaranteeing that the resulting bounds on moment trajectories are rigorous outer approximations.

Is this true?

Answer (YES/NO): YES